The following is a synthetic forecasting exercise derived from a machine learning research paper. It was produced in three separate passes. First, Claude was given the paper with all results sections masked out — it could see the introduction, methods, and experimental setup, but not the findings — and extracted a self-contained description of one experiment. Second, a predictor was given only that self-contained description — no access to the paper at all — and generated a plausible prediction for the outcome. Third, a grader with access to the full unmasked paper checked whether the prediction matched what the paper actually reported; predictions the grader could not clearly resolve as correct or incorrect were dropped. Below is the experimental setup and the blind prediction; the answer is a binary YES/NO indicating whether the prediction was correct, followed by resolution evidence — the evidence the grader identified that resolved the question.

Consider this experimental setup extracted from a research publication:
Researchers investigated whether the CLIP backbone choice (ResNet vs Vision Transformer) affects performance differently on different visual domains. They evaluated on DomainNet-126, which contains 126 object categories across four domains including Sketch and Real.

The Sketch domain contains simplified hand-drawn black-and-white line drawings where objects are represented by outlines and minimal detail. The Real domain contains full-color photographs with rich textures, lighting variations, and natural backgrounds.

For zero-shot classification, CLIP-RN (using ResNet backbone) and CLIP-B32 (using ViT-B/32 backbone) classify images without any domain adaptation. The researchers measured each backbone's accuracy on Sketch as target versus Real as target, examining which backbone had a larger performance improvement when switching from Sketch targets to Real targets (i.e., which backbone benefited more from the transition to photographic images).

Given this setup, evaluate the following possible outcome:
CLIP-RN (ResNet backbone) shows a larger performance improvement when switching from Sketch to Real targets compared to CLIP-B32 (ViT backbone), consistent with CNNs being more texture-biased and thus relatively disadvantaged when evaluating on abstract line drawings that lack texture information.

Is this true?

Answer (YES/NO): YES